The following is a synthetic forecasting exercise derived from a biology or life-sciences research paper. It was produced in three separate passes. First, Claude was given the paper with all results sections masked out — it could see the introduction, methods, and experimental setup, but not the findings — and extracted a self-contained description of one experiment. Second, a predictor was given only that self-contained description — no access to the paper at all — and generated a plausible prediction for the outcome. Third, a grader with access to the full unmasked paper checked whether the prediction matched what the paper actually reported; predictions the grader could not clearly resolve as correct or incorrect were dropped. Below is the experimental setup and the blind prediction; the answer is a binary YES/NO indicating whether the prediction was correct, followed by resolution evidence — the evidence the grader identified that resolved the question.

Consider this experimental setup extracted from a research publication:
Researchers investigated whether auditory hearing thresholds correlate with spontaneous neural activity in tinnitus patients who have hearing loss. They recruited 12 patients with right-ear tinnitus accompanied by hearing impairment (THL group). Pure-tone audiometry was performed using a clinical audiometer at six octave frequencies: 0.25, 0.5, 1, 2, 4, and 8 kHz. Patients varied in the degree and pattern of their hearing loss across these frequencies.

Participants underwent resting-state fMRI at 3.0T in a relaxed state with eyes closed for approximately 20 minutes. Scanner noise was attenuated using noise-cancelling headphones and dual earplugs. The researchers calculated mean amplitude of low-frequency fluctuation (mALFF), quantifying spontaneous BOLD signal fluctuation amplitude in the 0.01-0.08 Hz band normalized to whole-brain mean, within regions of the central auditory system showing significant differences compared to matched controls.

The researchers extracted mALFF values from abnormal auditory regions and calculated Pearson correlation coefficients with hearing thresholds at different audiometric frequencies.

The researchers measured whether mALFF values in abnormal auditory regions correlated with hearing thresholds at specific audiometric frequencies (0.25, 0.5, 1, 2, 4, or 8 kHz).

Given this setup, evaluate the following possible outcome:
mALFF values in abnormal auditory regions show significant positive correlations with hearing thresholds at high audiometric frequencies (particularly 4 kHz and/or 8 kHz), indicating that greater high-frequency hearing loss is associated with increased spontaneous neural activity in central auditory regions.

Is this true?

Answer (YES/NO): NO